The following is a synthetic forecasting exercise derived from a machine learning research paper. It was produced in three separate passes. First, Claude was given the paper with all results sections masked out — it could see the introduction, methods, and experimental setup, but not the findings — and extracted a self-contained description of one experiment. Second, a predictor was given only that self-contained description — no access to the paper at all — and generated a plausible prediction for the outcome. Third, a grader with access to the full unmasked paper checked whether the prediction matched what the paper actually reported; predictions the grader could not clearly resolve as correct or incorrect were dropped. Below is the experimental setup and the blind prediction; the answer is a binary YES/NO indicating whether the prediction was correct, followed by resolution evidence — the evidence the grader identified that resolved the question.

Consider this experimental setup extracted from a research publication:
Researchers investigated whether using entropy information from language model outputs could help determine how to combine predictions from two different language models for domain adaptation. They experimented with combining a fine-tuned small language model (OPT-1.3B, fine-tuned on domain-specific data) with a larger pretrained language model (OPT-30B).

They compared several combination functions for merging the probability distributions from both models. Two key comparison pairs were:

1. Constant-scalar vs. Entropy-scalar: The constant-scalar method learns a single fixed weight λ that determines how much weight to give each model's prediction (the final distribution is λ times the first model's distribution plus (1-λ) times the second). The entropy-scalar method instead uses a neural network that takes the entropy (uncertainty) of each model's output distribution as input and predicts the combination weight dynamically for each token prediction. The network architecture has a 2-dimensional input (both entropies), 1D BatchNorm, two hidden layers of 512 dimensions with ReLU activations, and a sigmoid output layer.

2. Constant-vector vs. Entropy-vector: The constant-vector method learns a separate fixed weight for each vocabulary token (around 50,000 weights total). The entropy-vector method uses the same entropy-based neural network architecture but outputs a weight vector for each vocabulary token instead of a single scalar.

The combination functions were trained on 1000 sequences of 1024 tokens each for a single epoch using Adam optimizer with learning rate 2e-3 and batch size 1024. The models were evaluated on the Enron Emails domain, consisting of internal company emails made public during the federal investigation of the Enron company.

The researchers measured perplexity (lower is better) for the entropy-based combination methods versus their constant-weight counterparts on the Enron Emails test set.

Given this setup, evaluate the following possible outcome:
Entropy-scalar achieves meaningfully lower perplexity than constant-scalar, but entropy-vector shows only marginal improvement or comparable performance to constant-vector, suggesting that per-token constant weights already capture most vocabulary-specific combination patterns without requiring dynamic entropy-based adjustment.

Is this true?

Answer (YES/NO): NO